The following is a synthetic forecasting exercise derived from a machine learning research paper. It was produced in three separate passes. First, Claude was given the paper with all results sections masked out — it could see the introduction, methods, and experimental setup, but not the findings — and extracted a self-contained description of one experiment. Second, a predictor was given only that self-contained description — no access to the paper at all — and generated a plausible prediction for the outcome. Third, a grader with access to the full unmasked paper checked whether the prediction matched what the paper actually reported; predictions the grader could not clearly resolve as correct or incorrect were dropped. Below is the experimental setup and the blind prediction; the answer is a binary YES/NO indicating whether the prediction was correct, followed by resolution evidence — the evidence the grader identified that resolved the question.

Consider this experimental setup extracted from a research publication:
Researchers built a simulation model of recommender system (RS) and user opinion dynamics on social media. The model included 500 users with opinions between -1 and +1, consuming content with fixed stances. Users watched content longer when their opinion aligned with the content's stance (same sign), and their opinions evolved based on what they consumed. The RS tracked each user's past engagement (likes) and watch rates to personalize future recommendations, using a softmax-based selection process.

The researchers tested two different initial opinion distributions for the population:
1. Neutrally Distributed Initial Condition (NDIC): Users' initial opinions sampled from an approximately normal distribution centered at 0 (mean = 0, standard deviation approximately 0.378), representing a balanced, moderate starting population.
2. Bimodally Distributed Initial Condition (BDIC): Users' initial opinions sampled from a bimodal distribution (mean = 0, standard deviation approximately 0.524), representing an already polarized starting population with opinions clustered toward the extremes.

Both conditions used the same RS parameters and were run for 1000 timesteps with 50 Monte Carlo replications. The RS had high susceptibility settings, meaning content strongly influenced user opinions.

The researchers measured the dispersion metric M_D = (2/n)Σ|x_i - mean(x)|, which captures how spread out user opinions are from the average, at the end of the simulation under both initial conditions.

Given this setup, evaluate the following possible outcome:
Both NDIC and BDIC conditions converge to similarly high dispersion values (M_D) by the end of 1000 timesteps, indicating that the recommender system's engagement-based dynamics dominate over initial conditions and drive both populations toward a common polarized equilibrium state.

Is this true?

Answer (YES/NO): NO